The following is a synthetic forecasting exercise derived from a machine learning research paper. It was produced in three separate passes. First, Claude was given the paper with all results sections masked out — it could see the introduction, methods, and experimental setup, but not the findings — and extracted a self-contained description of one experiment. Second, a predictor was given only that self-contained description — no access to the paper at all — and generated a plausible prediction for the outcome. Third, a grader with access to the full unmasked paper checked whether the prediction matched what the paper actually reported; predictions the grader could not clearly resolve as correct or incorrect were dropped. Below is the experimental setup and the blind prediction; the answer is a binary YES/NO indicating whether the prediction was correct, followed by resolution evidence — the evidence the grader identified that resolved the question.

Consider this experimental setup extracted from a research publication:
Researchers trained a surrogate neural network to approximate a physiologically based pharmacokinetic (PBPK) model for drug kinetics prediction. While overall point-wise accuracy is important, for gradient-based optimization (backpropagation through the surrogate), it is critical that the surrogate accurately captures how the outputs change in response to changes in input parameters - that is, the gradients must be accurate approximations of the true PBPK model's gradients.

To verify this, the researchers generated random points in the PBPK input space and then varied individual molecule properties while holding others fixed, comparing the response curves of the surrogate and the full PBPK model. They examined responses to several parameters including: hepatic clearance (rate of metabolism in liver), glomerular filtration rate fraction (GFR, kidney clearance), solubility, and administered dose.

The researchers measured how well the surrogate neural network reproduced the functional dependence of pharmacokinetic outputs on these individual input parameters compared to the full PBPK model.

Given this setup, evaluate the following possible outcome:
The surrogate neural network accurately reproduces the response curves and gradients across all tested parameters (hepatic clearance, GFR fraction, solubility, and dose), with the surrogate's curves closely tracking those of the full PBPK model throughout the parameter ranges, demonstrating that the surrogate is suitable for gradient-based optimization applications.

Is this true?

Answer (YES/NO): NO